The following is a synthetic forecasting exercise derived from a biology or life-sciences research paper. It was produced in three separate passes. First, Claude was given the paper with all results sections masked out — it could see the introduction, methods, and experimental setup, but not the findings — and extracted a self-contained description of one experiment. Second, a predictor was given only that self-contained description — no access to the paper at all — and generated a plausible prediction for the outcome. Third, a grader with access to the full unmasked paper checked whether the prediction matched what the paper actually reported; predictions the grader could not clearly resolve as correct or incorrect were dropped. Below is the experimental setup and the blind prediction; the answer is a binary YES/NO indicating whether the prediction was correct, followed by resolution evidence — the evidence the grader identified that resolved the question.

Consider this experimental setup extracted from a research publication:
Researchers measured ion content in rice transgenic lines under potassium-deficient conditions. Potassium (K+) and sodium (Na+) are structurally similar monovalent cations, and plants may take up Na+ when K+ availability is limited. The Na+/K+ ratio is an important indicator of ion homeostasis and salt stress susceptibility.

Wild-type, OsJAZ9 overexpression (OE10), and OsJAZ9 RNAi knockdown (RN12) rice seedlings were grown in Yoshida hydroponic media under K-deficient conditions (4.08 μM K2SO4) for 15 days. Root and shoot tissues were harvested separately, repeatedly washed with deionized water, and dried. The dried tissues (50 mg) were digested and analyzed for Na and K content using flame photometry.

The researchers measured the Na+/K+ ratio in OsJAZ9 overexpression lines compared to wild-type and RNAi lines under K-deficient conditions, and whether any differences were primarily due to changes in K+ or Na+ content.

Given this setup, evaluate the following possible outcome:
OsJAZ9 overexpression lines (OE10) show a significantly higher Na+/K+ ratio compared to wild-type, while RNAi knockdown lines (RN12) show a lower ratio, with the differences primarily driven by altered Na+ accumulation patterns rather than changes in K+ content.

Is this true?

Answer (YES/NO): NO